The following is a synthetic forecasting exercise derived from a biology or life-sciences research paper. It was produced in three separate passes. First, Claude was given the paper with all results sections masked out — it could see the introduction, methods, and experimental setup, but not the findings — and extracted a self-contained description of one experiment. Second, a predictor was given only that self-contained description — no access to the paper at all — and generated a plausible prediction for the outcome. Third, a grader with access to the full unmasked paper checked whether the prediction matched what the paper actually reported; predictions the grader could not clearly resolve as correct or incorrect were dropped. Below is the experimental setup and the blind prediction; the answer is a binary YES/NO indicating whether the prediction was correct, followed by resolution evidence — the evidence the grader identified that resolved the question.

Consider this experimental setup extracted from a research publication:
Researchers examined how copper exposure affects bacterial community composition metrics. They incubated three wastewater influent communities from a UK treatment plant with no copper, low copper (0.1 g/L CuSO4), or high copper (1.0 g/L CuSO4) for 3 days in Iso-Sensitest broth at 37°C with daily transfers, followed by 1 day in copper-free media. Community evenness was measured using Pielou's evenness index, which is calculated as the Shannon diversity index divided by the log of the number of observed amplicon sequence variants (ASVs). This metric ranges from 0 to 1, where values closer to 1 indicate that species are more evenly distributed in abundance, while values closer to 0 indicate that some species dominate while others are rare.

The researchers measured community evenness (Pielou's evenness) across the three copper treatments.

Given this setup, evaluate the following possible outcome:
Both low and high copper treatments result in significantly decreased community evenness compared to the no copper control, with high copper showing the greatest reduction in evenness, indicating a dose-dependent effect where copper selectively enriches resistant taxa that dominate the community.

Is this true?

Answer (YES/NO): NO